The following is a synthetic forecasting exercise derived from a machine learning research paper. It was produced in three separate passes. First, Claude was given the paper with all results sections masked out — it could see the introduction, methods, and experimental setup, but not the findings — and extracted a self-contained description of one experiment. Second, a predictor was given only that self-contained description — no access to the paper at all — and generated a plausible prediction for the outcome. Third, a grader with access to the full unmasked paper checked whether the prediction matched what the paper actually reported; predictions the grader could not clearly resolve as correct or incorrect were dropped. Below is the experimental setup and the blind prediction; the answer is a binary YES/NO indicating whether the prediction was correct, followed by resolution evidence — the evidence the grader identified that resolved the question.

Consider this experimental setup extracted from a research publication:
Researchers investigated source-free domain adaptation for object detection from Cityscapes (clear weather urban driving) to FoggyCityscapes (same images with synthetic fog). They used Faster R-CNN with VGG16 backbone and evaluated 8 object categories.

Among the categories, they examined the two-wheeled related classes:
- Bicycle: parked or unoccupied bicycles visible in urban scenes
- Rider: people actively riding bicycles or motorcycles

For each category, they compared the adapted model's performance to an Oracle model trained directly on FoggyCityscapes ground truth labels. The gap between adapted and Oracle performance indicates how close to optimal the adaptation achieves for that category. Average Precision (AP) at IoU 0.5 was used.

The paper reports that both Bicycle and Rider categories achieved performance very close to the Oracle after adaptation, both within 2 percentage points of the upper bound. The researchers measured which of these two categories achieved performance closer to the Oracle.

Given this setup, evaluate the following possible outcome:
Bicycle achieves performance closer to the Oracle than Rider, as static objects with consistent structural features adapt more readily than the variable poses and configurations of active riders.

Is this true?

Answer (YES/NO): YES